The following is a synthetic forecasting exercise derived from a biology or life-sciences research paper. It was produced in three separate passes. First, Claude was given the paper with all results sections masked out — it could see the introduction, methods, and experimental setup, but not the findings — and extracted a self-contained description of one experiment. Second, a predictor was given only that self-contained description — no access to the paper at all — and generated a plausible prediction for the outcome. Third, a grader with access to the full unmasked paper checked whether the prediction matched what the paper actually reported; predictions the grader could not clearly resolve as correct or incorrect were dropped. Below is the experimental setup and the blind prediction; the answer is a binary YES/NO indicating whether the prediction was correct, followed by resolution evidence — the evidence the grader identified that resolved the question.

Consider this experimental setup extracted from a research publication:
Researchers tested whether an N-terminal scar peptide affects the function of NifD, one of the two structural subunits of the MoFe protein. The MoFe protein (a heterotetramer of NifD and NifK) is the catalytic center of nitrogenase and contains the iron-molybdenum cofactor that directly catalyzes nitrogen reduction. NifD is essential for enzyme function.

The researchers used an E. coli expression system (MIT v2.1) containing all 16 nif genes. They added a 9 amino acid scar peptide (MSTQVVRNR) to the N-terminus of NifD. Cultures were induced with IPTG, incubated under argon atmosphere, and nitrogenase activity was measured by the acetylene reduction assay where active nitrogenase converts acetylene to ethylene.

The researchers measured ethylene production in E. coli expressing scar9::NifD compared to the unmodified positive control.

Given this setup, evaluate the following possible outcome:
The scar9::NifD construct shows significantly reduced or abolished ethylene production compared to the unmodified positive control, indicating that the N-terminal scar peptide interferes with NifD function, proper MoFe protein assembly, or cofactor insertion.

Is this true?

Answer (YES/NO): NO